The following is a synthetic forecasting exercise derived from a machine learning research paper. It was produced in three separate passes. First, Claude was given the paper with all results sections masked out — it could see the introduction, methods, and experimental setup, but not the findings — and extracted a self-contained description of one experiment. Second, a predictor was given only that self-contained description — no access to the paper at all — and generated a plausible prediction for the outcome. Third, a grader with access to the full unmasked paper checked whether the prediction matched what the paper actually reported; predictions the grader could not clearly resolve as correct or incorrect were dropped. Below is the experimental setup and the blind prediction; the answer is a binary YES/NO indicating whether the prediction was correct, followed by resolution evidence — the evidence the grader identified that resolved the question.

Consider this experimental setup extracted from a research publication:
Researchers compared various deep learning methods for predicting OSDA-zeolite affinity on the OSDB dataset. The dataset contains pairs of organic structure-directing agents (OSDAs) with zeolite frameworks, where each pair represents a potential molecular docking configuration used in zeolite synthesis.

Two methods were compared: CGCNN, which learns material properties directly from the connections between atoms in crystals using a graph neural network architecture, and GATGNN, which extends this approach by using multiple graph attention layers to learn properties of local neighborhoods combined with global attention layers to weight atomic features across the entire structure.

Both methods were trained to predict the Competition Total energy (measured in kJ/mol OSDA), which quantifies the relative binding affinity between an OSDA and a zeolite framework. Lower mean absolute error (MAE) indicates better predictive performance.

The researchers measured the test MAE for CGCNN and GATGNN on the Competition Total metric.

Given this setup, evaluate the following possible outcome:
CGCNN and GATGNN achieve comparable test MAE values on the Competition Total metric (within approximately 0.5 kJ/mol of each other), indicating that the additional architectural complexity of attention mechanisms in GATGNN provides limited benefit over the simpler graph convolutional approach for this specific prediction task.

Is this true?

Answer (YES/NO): NO